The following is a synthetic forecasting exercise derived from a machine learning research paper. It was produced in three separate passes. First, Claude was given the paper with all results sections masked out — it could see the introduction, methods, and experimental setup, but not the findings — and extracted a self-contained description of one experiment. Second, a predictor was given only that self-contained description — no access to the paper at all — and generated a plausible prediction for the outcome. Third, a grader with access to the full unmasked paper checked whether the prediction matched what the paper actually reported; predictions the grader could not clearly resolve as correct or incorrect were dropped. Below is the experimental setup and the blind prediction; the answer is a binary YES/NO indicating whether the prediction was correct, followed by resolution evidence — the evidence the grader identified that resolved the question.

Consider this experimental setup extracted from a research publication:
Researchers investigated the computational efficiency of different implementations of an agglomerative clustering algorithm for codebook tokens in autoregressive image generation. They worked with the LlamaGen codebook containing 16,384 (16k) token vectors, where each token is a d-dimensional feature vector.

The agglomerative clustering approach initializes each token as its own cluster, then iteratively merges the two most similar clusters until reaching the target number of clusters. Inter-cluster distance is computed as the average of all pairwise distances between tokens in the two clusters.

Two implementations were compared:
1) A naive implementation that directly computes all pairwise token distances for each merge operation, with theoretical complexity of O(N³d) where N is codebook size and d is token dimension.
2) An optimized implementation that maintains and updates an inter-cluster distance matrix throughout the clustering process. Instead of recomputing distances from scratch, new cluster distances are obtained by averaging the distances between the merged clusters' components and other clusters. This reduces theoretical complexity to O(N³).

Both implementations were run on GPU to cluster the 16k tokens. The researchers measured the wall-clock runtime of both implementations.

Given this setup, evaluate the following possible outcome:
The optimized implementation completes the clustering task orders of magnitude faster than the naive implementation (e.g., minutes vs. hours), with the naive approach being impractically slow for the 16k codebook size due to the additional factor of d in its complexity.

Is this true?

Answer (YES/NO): YES